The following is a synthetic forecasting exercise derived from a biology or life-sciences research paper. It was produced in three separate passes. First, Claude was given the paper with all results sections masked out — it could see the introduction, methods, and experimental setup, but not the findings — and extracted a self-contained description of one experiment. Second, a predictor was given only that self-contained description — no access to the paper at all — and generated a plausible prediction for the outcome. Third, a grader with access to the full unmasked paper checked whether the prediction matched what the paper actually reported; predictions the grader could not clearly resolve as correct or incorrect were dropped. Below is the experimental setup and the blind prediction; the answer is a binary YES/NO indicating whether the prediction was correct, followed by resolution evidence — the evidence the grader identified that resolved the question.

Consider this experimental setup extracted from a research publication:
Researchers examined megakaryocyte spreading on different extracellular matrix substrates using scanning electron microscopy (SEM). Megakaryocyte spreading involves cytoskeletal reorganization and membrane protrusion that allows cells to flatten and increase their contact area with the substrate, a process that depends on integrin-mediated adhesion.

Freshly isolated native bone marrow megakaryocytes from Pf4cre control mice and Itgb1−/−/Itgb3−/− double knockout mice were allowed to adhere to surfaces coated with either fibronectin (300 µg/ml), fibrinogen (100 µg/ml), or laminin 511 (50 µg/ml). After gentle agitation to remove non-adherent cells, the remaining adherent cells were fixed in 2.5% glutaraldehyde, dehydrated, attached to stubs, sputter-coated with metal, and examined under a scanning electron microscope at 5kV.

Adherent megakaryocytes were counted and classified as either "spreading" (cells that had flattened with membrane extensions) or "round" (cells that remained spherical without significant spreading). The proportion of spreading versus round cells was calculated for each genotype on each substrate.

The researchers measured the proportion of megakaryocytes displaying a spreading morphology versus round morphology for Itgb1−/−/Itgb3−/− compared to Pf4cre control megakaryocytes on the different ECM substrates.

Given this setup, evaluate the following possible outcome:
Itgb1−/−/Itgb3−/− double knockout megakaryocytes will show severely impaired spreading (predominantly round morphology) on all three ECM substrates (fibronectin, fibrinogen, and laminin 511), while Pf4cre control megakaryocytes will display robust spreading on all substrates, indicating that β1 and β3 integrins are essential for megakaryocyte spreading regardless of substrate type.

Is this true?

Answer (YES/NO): YES